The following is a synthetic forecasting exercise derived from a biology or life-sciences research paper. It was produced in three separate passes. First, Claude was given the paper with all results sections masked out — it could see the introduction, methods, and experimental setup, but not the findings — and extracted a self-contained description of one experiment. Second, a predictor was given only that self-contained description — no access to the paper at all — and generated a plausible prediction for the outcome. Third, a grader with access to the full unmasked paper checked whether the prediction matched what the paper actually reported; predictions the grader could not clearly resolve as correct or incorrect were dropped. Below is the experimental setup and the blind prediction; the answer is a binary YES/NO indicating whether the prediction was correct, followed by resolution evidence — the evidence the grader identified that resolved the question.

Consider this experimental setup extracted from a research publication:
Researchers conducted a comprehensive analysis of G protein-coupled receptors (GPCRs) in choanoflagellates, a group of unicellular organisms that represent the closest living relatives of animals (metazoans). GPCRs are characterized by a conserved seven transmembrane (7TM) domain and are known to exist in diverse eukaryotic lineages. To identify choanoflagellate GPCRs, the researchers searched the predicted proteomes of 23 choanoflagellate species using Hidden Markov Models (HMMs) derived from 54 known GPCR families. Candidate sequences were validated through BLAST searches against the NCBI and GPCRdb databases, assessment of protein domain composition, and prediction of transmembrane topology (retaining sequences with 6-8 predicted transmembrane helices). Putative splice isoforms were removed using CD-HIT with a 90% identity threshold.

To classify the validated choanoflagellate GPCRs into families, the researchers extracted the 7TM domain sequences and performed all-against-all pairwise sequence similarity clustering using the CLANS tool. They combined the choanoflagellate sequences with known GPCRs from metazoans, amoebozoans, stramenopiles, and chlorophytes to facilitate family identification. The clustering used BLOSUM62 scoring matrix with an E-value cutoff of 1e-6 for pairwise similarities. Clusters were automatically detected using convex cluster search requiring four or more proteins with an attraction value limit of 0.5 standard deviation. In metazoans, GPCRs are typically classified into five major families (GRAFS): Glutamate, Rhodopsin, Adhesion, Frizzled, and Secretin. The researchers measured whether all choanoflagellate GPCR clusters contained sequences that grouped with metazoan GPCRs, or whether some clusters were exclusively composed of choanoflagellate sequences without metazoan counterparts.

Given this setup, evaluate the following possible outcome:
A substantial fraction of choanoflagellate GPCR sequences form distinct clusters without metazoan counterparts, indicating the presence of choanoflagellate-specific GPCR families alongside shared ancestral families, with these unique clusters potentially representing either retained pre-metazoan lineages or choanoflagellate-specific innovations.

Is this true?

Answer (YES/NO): YES